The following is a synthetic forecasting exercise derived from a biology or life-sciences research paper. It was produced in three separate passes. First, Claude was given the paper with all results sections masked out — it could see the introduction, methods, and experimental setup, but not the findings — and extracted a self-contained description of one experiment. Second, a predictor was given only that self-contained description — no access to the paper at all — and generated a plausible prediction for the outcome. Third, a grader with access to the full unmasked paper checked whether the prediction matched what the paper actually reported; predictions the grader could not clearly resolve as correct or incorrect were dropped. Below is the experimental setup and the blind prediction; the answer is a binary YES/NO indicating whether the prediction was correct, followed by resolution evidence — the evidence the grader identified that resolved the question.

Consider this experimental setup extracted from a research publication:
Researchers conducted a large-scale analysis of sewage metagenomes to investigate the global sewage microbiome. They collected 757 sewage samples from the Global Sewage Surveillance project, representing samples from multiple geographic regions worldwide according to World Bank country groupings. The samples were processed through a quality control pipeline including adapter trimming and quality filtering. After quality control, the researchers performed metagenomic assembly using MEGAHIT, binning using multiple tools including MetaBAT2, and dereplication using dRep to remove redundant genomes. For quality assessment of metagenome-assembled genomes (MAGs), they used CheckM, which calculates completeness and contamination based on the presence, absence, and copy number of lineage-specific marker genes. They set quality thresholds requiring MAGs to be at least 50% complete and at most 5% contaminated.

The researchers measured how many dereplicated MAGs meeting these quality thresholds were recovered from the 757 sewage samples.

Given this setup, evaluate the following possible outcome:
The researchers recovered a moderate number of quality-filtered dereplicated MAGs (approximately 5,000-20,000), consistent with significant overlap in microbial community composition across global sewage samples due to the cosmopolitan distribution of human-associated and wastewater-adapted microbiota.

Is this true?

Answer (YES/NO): NO